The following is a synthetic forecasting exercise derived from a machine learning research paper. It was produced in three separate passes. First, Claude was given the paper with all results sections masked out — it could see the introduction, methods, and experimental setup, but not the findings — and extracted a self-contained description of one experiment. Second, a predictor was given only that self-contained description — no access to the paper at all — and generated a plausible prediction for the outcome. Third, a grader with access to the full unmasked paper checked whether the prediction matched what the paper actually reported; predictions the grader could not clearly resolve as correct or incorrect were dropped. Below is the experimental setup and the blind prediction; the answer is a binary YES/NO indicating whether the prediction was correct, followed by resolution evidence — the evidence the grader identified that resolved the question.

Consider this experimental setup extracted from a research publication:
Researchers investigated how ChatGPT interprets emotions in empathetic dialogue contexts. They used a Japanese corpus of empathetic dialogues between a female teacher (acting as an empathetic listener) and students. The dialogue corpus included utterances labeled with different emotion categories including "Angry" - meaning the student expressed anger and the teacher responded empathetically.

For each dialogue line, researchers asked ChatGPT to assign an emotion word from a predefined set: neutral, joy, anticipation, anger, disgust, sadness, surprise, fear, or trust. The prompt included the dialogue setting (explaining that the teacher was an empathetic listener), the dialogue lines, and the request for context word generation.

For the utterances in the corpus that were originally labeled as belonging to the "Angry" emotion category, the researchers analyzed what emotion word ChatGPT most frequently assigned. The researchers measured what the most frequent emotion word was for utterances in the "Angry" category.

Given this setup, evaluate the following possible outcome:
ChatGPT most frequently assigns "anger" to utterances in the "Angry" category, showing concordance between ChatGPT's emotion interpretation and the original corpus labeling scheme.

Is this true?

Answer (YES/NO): NO